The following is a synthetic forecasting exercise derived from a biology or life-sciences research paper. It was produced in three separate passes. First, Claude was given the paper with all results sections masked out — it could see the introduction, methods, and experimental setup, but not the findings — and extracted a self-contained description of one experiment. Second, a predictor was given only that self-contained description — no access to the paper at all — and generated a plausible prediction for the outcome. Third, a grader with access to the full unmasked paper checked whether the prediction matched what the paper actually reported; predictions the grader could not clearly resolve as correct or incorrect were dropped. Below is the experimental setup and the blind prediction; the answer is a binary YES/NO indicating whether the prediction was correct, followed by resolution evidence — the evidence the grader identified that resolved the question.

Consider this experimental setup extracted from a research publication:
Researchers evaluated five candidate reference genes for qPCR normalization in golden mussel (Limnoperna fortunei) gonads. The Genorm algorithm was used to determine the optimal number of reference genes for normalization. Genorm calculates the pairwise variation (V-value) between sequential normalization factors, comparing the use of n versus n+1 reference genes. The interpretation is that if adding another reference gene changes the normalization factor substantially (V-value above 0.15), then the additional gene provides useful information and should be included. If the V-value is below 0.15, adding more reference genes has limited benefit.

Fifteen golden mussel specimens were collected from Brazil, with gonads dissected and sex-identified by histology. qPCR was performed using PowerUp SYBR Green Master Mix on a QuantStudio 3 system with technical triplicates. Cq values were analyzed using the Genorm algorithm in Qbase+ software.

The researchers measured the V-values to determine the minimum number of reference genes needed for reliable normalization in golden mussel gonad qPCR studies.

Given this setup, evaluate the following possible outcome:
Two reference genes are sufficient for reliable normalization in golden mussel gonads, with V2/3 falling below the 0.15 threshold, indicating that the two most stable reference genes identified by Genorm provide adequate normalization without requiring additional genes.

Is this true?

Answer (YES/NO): NO